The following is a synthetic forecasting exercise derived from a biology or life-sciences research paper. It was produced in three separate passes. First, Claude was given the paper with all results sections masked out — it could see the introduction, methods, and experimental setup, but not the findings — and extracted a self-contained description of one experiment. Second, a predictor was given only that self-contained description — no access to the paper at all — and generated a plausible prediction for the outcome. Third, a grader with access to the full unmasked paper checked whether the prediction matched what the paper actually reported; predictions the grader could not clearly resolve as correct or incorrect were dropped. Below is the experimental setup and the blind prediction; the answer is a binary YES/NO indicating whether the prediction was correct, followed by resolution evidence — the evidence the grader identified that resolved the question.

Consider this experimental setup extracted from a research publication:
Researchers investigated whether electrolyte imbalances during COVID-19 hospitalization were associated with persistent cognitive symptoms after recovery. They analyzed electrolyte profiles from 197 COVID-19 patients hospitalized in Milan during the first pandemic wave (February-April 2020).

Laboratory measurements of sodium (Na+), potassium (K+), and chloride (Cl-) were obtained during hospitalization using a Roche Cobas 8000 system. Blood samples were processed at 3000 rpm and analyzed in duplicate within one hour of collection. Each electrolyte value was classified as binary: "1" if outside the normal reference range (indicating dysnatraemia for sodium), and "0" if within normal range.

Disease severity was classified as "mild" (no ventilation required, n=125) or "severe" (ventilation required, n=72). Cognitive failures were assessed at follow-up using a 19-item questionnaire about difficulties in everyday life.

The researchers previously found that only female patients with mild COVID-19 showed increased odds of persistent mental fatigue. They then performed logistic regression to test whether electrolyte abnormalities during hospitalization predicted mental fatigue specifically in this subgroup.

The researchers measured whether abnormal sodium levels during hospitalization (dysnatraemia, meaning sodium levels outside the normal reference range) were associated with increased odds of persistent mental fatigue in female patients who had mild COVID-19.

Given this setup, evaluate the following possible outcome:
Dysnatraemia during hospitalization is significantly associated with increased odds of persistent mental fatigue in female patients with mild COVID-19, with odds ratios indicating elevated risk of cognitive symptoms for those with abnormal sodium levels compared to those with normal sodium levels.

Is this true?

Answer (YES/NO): YES